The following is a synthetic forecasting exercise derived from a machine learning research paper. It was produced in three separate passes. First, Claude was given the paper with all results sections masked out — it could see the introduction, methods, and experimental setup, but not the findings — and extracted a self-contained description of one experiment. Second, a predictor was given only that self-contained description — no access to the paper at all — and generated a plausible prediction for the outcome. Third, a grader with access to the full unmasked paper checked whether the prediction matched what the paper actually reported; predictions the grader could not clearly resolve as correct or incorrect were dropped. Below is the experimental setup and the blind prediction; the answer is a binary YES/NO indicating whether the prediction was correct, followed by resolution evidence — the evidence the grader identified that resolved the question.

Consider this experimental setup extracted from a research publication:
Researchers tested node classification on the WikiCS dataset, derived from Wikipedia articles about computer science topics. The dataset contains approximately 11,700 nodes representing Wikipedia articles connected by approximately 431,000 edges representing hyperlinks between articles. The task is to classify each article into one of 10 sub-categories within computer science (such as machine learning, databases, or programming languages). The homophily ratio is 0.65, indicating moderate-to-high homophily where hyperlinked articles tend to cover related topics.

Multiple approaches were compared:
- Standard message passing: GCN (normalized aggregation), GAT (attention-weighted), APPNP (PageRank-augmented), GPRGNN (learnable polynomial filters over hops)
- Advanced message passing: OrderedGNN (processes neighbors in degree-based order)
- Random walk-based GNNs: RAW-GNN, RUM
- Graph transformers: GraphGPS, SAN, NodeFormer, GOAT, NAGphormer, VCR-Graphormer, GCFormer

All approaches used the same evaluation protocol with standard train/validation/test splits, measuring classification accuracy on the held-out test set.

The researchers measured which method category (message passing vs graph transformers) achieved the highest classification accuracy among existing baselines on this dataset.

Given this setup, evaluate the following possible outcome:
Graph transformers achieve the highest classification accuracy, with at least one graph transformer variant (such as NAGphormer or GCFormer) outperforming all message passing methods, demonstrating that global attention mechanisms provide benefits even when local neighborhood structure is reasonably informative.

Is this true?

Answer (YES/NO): NO